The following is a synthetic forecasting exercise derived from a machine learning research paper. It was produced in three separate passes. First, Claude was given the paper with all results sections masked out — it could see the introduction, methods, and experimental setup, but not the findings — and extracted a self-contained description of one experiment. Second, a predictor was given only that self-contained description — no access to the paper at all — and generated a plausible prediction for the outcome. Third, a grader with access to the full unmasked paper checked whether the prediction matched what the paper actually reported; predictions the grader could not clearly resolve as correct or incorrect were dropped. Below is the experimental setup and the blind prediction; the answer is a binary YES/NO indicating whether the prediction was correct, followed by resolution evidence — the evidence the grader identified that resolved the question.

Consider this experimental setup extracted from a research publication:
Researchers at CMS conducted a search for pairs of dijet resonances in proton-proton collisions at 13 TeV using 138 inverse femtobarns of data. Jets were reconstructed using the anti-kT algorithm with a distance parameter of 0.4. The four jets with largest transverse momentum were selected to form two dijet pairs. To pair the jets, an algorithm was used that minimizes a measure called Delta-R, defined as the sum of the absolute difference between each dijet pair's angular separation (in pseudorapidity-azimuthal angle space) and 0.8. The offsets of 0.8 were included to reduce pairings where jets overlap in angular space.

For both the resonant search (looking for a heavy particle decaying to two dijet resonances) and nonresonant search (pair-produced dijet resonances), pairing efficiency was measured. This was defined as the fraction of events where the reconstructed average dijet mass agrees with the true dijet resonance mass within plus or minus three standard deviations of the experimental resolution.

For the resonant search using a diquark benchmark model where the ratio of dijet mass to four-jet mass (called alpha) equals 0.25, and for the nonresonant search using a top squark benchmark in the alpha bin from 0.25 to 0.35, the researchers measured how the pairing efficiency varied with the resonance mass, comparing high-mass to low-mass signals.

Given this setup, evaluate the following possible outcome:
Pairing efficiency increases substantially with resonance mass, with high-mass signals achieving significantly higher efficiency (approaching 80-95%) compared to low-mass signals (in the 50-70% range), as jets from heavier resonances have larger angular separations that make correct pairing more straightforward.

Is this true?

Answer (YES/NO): NO